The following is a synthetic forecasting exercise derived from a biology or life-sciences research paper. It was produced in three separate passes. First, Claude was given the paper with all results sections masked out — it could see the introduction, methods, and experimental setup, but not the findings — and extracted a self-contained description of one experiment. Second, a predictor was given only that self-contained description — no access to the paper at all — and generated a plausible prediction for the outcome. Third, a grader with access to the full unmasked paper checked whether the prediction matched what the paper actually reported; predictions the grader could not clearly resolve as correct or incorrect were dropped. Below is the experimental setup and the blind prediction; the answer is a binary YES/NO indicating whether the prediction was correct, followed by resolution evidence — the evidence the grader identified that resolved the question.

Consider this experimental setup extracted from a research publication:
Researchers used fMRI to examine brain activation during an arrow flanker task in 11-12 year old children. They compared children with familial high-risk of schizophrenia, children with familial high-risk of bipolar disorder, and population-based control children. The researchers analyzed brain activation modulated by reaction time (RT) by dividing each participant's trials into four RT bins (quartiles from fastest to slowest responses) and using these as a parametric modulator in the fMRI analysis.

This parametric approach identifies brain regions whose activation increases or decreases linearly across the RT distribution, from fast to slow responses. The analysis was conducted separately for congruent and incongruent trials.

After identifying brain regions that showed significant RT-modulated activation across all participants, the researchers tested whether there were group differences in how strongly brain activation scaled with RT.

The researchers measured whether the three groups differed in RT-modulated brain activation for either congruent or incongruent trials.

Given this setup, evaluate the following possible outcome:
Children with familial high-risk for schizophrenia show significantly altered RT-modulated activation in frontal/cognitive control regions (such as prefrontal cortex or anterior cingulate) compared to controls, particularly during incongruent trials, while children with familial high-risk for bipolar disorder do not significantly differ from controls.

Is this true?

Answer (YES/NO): NO